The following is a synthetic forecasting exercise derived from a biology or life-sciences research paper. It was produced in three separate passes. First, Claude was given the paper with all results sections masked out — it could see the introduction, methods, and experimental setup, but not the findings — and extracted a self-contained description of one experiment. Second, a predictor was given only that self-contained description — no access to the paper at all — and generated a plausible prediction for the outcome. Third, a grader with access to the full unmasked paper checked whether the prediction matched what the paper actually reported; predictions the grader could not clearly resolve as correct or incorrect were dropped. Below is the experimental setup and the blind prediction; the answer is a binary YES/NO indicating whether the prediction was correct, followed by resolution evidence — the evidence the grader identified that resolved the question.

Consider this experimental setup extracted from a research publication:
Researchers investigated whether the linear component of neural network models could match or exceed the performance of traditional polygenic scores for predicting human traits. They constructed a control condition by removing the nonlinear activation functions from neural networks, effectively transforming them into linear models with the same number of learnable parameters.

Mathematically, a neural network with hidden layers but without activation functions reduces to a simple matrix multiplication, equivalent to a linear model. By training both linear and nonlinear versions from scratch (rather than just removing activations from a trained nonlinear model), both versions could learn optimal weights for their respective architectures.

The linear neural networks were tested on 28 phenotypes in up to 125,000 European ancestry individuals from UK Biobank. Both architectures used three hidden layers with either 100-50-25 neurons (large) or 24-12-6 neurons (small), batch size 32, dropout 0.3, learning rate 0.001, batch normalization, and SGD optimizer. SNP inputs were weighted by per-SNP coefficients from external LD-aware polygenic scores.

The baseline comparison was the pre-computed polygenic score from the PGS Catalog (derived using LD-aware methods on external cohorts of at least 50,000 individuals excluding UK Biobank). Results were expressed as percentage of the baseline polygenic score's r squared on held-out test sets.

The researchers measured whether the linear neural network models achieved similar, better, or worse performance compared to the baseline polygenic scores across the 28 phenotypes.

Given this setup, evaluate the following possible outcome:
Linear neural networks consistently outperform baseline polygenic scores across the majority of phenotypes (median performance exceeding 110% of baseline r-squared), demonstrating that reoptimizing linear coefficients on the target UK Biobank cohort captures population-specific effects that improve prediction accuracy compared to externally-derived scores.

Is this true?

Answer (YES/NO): NO